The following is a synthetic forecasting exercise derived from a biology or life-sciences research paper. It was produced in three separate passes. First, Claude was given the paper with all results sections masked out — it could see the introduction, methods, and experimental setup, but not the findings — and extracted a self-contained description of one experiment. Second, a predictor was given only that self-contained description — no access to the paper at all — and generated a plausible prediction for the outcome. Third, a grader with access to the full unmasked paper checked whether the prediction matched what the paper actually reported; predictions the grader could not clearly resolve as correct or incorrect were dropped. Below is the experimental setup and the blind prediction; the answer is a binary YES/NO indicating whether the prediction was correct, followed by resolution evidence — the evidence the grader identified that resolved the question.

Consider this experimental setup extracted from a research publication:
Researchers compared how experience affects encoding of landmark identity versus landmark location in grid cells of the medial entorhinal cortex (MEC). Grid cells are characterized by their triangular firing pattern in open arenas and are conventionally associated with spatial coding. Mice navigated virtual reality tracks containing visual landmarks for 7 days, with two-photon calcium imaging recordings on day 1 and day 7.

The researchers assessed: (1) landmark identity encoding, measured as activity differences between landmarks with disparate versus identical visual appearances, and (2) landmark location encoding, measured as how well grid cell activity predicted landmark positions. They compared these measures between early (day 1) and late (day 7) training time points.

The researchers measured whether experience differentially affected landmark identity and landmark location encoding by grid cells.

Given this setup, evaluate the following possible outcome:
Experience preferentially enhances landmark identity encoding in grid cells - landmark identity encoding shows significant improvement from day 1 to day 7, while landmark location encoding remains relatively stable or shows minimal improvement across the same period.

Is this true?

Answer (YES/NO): NO